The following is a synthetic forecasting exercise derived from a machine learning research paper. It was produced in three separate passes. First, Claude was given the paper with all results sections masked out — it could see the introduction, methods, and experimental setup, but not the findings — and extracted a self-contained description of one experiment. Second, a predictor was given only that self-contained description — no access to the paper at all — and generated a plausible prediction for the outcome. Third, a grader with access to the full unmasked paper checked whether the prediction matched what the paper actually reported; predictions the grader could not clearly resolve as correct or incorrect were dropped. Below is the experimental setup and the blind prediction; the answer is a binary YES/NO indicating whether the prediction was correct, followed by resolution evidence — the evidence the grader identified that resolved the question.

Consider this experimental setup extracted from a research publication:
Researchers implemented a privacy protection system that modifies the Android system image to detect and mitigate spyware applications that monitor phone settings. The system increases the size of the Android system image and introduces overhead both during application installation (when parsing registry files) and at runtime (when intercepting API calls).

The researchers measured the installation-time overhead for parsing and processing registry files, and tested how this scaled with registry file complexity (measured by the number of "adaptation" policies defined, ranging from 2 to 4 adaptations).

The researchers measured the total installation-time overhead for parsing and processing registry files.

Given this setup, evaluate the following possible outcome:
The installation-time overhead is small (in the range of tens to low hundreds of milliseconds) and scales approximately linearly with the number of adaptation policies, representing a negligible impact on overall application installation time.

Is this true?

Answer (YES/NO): NO